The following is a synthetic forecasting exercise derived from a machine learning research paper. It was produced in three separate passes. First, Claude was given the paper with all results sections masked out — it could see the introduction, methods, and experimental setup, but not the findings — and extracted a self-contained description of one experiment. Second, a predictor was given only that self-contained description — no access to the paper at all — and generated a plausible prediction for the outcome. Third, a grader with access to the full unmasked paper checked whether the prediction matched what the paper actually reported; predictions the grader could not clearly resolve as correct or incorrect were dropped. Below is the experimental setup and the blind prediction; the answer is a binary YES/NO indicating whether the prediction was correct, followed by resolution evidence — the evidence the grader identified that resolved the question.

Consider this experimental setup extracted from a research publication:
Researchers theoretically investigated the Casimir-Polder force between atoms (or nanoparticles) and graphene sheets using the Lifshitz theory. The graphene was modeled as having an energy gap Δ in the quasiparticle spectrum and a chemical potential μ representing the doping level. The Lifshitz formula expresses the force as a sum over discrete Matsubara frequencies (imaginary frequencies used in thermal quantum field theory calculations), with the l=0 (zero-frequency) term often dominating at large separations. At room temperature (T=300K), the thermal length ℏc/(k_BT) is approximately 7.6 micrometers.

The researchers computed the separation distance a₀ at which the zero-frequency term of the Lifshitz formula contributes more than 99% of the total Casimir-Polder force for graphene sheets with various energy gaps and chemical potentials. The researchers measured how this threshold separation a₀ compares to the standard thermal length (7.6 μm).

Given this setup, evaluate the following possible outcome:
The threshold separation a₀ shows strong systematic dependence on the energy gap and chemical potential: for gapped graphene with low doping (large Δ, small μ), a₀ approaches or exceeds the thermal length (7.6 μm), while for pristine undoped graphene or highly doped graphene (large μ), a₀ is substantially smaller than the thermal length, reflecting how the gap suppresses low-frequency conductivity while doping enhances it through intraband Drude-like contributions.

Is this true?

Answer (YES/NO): NO